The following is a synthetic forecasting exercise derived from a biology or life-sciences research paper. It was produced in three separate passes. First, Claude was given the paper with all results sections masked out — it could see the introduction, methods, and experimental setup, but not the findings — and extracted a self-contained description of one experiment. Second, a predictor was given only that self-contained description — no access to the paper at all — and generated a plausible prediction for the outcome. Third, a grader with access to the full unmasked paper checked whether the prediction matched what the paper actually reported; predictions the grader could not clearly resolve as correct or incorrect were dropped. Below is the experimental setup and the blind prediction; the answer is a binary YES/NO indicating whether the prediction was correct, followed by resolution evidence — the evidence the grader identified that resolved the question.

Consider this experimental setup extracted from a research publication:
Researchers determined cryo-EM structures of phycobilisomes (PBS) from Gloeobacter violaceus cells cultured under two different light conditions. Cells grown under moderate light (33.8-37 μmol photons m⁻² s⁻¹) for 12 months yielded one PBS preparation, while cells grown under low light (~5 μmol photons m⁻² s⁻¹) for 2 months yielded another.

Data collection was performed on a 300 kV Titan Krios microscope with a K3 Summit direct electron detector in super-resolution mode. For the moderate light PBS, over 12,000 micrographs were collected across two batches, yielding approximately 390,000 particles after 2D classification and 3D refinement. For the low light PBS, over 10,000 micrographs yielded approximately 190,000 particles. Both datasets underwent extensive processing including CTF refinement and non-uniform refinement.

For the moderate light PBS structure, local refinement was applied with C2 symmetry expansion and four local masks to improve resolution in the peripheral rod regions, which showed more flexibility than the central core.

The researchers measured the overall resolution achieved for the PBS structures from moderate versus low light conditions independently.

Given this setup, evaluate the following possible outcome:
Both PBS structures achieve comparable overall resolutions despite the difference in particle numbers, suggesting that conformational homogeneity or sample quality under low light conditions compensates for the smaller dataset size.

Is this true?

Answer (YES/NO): NO